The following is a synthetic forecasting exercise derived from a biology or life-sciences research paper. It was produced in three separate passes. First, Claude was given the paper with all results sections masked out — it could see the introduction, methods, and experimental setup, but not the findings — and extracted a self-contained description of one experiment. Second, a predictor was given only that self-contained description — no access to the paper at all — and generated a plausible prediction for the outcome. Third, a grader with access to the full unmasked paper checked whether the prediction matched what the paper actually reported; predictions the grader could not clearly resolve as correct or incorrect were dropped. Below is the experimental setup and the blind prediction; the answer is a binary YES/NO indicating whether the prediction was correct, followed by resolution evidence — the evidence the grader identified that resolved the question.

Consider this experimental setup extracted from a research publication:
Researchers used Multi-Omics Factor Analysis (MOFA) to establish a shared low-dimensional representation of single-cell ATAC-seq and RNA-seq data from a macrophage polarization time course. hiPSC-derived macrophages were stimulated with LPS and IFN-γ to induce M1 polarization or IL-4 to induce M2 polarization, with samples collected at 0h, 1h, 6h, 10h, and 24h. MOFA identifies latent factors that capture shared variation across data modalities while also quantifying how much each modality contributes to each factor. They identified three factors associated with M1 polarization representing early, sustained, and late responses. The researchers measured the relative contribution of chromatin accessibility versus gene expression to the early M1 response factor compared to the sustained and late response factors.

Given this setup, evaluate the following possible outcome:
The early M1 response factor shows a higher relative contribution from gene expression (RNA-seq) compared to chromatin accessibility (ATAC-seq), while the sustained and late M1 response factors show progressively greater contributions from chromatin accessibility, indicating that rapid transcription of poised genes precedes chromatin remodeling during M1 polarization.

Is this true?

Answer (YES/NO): NO